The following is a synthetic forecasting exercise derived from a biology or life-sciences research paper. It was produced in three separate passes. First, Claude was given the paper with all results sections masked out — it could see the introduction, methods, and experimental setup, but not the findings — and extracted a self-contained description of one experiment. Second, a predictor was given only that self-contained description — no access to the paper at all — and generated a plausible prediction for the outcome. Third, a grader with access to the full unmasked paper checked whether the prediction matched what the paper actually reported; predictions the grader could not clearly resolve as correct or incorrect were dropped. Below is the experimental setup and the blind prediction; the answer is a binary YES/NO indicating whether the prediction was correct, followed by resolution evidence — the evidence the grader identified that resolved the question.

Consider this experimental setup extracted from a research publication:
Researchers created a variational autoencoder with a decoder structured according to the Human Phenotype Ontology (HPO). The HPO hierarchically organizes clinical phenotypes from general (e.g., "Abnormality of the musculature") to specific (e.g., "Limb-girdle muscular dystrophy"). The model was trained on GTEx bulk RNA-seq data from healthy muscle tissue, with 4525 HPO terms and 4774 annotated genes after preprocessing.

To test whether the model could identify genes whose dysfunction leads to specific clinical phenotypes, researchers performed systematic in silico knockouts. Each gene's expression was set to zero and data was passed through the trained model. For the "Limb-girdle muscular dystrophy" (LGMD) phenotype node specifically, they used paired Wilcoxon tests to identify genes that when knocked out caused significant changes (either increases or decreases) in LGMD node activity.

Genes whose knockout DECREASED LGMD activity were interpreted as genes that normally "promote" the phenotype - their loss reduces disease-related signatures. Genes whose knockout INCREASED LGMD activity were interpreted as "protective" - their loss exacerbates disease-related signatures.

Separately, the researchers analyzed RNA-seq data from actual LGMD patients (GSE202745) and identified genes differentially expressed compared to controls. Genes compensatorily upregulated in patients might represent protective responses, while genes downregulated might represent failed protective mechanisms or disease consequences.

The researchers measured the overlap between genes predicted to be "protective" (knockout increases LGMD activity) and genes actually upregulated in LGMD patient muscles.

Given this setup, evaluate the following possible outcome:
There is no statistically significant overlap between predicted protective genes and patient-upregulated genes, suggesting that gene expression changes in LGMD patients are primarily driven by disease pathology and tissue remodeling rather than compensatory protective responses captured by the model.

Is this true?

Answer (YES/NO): YES